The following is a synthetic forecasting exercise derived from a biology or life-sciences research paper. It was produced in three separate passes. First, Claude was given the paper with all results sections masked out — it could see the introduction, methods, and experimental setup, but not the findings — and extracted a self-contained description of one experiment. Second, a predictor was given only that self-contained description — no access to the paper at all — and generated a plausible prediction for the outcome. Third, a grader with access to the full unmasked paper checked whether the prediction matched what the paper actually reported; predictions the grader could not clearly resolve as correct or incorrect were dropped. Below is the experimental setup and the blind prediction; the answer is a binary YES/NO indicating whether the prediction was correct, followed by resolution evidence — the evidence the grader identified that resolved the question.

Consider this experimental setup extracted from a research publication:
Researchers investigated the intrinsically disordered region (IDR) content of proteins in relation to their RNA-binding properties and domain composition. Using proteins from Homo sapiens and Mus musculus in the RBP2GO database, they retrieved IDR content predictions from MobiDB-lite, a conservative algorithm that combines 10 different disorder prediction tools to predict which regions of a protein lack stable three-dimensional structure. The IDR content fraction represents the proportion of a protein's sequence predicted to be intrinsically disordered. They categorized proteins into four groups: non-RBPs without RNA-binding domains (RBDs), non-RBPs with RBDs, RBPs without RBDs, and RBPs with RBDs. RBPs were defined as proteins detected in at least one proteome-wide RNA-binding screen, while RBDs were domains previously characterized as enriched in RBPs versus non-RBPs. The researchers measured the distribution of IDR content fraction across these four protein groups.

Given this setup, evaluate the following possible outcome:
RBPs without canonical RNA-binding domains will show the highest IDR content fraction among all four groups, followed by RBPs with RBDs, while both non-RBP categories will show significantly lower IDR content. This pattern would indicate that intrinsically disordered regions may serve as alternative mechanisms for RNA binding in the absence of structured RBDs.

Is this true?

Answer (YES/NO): NO